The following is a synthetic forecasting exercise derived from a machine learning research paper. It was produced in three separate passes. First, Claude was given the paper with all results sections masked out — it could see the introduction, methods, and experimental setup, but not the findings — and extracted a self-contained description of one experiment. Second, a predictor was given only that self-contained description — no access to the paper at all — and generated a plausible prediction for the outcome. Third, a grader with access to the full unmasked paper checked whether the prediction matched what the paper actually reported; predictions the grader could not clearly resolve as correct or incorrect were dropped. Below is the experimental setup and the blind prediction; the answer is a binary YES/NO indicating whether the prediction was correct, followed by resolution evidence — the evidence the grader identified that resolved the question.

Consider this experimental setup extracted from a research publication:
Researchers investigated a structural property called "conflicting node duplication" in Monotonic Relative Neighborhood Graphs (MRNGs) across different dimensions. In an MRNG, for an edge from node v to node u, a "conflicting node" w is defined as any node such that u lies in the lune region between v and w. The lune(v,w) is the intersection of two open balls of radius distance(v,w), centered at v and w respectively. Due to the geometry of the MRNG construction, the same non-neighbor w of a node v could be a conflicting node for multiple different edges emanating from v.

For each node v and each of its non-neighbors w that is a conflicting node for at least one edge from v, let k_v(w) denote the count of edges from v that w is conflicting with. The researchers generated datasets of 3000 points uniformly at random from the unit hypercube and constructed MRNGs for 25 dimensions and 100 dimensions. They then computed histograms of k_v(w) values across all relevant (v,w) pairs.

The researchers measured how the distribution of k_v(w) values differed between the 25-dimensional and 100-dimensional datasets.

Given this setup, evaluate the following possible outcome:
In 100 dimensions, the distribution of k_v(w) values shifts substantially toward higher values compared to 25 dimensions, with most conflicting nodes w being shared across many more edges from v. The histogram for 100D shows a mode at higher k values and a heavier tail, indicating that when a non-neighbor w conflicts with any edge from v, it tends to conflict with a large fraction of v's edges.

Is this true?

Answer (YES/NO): YES